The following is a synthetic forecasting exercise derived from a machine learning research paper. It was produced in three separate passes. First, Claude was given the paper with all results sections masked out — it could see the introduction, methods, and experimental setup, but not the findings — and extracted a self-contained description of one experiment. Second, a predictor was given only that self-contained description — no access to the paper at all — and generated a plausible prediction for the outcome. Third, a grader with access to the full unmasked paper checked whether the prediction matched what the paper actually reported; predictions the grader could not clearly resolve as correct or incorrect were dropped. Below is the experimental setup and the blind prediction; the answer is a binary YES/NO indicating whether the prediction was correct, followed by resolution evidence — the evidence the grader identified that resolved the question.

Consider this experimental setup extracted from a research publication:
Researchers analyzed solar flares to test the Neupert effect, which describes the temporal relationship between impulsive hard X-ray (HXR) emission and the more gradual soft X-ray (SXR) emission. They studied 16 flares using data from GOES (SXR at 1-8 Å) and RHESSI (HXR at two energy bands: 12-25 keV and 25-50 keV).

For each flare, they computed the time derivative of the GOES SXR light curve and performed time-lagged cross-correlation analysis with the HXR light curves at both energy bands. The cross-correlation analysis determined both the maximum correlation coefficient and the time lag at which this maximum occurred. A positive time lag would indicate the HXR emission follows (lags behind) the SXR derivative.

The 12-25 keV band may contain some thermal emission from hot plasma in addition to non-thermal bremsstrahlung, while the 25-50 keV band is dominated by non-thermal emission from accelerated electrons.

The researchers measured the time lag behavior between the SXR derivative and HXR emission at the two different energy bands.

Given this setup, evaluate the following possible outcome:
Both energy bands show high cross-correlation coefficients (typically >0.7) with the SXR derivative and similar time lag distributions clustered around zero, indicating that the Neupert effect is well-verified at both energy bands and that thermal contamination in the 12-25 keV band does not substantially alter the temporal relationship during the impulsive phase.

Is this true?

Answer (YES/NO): NO